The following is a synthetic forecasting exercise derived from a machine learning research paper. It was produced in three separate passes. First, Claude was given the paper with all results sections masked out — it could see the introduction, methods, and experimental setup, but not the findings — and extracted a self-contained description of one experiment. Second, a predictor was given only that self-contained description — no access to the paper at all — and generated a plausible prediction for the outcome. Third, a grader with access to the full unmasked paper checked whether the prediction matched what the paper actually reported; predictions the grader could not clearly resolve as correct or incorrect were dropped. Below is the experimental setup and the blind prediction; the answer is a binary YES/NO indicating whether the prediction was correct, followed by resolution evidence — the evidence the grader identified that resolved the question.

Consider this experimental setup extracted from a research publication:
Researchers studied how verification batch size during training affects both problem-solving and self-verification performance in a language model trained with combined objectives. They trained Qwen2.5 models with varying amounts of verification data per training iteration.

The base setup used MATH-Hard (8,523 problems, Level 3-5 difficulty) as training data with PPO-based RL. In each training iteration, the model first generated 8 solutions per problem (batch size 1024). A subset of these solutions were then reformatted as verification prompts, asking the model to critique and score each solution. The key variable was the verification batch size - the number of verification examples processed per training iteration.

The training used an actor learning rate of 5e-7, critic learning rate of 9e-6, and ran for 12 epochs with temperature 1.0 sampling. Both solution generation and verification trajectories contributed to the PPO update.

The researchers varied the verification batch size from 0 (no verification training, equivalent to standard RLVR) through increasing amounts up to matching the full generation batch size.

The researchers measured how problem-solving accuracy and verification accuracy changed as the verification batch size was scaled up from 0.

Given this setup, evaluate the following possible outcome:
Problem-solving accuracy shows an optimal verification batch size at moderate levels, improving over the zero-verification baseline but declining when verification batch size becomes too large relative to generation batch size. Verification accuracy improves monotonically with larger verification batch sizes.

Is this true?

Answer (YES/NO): NO